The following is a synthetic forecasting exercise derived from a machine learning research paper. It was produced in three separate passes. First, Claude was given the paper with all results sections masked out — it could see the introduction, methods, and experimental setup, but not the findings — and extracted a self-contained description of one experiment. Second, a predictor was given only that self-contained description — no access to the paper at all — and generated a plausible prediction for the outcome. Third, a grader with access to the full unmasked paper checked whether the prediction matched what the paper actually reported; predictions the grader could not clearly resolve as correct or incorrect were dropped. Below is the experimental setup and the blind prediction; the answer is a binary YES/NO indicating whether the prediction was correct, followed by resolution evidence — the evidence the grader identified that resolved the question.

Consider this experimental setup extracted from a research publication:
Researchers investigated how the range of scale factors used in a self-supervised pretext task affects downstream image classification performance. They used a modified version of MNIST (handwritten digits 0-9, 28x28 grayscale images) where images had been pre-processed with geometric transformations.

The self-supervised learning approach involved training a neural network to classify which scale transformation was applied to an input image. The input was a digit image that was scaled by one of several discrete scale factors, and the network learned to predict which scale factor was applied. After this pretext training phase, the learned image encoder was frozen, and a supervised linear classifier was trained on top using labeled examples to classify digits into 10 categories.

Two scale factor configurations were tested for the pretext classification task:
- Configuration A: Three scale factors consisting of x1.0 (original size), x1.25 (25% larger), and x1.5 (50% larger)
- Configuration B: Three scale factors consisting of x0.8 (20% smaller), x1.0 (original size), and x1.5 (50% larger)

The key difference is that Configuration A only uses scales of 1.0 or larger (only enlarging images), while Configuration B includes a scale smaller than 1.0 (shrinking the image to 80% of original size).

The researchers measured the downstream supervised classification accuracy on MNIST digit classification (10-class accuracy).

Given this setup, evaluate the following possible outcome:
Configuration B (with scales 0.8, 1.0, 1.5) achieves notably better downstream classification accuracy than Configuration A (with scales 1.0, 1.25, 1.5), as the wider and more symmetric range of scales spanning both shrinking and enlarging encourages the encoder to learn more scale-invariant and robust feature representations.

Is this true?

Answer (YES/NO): YES